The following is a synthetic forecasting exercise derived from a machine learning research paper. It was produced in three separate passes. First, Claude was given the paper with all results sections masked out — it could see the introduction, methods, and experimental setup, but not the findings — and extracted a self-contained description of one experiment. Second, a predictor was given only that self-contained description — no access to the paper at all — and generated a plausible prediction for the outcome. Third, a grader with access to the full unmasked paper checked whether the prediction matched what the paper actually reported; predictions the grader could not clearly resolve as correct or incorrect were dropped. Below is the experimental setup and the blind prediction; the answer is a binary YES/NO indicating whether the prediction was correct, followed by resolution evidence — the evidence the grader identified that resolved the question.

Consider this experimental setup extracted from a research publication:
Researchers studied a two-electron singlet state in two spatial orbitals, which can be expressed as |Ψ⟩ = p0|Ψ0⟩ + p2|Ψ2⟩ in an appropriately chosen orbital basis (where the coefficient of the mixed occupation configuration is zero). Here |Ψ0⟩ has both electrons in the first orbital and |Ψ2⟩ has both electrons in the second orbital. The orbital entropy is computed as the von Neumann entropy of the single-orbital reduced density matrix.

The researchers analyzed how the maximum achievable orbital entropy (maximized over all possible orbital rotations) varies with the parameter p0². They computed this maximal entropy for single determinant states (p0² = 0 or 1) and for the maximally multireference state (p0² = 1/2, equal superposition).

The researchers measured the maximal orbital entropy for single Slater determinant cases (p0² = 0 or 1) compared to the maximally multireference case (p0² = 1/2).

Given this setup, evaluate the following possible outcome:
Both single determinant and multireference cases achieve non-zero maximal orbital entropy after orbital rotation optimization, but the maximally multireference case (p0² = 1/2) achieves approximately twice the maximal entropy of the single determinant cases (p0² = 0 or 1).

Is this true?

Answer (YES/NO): NO